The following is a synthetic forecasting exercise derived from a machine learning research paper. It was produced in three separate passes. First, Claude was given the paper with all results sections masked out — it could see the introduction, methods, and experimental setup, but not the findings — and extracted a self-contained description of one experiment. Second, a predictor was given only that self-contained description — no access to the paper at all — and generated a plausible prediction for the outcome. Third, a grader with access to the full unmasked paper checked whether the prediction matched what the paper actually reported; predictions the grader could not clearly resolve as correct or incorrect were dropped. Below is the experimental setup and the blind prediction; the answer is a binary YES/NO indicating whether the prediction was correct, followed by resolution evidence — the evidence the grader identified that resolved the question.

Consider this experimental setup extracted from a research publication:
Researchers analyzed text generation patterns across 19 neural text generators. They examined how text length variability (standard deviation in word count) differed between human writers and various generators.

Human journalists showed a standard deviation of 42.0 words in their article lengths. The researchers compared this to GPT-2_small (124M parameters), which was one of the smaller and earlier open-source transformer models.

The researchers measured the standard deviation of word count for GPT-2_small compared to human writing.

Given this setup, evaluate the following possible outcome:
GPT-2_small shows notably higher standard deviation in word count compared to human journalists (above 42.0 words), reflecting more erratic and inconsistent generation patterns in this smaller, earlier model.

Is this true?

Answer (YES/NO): YES